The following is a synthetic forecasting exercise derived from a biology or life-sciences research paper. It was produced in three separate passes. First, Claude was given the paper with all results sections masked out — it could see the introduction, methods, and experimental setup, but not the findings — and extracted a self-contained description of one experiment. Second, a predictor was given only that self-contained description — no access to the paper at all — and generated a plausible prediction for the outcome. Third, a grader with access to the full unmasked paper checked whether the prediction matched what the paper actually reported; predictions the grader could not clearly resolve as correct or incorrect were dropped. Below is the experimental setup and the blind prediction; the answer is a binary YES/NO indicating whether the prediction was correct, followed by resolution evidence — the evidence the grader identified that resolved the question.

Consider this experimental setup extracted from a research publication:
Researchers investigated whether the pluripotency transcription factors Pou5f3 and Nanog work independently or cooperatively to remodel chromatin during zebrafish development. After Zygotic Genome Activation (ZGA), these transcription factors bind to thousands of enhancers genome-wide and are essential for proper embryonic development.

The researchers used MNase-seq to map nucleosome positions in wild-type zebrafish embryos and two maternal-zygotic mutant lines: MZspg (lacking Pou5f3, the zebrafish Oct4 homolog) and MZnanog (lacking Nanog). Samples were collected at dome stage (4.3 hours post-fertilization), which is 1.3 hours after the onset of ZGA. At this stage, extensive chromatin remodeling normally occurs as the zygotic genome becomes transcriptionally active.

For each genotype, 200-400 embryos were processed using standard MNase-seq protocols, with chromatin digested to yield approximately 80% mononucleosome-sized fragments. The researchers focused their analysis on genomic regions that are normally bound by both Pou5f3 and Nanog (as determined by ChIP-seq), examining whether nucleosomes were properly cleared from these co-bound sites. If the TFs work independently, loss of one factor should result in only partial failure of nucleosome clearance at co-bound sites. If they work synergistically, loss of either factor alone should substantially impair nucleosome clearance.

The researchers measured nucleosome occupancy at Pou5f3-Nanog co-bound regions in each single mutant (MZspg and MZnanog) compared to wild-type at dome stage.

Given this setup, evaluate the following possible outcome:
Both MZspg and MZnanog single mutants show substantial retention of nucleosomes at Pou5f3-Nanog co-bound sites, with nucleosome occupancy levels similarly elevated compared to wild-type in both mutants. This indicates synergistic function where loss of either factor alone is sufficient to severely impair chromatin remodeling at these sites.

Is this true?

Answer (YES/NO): YES